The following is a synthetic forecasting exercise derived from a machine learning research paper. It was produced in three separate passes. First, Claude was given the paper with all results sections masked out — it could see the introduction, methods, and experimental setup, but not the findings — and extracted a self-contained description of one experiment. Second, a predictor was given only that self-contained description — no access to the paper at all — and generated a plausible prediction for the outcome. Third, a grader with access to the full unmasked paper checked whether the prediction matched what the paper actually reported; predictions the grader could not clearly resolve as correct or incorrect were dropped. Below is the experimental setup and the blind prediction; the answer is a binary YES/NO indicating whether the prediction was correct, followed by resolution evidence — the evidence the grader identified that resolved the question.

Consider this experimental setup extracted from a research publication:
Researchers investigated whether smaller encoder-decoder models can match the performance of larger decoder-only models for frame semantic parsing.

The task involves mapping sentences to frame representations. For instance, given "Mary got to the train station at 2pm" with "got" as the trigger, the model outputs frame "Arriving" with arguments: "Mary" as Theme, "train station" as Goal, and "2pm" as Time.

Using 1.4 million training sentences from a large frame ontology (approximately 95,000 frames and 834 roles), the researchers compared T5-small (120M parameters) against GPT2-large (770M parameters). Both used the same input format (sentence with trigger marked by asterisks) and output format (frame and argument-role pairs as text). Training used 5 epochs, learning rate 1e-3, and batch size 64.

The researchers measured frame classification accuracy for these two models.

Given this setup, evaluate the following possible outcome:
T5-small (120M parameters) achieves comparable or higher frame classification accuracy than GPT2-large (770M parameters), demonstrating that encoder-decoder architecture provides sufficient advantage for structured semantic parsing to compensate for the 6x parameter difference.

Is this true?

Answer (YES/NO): YES